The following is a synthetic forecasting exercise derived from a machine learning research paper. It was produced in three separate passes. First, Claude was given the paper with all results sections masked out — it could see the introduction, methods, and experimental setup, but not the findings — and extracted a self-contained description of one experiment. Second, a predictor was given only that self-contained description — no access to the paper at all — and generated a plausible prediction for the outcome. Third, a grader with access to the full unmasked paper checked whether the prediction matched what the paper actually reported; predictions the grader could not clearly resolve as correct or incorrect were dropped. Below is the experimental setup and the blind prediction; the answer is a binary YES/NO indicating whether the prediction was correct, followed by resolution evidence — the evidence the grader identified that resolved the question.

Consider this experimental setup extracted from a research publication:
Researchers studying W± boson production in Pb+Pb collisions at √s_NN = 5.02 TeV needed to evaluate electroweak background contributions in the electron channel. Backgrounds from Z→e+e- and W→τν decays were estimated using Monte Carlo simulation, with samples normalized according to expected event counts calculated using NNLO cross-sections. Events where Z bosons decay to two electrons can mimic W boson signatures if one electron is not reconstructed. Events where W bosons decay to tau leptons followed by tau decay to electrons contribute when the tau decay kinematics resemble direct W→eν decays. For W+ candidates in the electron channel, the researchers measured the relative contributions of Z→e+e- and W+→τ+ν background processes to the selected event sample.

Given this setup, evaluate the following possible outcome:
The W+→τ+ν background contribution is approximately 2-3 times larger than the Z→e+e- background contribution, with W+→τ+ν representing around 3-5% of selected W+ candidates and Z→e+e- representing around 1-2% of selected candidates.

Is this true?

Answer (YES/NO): NO